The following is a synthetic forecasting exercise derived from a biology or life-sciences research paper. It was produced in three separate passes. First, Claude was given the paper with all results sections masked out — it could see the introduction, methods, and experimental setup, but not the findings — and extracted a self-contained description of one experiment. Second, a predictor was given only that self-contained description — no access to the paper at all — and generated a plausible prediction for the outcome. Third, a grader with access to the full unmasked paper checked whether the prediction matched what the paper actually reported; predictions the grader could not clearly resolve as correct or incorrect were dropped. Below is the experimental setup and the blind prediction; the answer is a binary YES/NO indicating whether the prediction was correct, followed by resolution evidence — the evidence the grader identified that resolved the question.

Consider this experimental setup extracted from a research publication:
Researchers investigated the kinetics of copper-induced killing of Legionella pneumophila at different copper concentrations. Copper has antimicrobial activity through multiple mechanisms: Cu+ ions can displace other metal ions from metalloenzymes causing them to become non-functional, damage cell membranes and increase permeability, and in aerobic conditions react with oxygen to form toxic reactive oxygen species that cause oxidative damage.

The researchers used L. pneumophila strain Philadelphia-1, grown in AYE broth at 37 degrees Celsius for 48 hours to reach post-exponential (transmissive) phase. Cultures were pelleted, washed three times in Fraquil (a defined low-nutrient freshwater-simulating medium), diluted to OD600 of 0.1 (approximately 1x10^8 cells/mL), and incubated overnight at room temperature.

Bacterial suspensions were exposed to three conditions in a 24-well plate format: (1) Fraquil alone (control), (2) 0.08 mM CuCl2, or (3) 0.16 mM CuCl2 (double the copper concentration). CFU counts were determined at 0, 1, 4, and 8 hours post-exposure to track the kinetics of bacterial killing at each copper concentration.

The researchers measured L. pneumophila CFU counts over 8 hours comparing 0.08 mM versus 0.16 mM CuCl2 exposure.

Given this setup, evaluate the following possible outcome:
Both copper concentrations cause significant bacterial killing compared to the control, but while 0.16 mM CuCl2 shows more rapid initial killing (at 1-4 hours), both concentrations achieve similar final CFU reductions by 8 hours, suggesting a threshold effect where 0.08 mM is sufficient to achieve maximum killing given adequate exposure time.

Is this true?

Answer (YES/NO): NO